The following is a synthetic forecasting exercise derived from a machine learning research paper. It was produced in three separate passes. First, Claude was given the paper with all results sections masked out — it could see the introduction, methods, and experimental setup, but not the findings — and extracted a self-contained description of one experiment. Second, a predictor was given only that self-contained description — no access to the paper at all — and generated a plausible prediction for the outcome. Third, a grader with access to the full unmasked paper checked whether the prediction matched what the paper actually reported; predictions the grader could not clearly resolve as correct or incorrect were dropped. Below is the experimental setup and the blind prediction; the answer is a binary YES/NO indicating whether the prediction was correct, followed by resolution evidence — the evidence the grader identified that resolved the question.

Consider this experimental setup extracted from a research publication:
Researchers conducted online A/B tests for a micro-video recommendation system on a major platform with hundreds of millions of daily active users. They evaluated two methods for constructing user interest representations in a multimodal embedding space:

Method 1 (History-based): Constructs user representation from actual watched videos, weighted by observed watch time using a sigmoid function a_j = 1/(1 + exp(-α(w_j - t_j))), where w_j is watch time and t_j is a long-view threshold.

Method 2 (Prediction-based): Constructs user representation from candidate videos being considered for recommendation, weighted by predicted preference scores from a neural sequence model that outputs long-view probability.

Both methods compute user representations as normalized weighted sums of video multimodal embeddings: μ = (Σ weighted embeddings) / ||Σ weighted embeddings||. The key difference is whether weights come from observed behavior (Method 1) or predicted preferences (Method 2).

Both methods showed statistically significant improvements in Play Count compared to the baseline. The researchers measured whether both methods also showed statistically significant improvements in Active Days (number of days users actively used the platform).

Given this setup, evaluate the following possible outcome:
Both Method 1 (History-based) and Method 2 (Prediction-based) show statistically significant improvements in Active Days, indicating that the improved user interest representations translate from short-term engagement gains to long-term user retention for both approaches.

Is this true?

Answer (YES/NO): NO